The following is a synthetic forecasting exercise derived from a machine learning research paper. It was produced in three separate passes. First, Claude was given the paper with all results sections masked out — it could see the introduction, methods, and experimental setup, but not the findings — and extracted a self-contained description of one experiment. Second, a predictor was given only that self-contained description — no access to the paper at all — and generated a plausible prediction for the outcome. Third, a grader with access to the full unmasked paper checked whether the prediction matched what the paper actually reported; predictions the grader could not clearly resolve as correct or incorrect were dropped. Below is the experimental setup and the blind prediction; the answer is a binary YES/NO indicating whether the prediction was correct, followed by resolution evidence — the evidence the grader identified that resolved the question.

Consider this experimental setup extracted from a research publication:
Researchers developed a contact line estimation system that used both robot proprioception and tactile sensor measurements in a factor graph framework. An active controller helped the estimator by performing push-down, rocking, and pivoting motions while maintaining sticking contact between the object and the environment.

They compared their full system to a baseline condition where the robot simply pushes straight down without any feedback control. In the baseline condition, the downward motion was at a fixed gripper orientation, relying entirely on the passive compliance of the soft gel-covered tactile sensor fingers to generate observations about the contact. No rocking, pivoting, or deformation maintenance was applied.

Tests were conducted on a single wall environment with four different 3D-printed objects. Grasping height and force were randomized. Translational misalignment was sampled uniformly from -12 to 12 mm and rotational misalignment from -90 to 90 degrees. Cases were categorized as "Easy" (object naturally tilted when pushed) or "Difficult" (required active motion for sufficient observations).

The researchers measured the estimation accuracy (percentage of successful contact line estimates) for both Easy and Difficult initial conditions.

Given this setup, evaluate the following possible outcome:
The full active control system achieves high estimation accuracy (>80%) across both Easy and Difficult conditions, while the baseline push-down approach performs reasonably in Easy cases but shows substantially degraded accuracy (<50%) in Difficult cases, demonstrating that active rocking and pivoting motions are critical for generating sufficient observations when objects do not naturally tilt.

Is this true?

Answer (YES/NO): NO